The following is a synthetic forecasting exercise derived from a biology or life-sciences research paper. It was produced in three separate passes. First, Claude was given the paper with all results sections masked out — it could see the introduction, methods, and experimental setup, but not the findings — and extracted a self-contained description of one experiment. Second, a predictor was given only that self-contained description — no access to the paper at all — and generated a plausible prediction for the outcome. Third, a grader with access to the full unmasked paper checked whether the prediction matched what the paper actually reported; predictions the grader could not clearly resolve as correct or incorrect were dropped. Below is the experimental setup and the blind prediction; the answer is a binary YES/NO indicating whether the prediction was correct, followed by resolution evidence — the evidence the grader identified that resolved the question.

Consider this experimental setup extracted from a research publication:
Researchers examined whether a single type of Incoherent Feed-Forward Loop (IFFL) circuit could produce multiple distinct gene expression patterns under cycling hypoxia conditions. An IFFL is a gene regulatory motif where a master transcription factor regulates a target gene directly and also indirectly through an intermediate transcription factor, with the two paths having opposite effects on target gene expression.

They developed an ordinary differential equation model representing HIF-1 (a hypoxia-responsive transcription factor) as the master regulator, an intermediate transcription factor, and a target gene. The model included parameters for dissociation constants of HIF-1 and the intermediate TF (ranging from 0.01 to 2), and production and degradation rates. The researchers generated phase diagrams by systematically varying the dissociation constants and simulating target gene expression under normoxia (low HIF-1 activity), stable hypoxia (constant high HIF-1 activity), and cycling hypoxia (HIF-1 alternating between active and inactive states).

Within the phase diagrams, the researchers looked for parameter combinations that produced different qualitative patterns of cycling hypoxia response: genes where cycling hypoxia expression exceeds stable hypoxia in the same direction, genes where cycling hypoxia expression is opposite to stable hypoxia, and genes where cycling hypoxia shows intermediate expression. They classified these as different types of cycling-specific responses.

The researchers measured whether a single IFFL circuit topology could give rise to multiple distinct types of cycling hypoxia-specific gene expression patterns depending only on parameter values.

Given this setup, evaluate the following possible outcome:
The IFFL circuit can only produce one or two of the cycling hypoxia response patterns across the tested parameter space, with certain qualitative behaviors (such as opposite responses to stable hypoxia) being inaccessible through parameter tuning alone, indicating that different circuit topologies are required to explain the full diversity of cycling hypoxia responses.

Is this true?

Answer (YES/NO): NO